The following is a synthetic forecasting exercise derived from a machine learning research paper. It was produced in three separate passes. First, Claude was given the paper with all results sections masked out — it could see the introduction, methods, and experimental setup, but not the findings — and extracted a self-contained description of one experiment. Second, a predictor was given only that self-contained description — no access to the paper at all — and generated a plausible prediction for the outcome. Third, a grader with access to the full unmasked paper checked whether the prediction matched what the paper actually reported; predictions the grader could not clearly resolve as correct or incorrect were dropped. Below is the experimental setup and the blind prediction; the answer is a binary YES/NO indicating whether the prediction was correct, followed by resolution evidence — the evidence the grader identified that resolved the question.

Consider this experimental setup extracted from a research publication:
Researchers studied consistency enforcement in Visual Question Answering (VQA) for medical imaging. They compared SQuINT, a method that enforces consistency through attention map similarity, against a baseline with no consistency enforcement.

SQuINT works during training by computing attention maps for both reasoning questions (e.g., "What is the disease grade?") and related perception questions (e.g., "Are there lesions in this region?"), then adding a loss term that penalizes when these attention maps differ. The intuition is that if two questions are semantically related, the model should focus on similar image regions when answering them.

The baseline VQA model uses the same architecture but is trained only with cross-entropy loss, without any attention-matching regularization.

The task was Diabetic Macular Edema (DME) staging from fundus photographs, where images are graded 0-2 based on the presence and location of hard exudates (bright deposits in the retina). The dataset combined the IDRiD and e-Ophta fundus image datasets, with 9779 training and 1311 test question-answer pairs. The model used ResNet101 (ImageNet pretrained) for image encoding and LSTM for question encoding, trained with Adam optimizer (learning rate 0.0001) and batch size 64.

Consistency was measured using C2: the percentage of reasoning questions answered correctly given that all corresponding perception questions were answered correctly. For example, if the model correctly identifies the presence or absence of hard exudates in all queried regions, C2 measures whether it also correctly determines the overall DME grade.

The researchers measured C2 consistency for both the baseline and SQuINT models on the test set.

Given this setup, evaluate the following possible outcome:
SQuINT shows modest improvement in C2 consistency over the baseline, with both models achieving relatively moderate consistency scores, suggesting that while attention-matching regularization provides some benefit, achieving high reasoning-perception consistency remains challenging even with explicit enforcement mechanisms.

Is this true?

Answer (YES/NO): NO